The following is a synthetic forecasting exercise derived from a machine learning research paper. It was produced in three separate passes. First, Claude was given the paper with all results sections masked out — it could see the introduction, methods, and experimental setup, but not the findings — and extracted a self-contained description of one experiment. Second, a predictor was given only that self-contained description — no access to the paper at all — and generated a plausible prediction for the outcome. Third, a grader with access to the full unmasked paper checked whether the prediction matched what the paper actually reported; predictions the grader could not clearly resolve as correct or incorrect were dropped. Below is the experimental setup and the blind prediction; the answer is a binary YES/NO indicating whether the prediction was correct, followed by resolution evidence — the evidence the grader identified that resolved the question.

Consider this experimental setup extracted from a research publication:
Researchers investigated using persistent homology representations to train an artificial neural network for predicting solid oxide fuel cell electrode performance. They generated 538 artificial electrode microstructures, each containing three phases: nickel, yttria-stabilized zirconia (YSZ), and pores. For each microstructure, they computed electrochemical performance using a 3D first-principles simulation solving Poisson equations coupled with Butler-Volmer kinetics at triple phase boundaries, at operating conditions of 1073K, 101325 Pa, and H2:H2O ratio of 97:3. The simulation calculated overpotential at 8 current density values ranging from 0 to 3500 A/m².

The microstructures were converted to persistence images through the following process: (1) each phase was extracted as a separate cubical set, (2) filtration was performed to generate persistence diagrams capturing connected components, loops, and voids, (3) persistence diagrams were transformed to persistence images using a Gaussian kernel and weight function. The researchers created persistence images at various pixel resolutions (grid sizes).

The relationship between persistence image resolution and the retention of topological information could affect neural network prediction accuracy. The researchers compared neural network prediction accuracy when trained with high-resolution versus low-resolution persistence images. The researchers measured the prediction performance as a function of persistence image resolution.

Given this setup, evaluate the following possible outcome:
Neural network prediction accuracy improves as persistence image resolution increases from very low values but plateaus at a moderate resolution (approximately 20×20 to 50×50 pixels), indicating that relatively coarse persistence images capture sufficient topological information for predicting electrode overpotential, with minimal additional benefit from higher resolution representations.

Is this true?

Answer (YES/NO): YES